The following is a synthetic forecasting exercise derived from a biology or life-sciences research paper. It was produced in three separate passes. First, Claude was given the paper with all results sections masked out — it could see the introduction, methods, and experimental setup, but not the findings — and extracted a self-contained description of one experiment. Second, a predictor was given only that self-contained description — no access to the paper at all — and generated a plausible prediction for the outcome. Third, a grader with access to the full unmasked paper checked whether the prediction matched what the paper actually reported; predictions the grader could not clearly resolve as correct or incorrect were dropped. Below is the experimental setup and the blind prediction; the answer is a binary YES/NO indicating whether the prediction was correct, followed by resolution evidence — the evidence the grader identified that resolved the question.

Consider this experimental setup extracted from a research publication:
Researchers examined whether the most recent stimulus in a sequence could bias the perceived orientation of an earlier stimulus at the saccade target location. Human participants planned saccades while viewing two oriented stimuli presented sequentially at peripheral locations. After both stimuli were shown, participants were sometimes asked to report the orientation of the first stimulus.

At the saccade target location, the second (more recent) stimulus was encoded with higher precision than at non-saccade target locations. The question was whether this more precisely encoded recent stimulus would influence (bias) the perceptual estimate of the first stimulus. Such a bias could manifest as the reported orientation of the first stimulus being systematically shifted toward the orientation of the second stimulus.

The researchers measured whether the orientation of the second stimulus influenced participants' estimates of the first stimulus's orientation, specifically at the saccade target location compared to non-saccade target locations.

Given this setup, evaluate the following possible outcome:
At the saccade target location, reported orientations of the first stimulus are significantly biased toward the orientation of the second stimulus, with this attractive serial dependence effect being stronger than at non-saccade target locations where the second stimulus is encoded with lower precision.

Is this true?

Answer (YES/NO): YES